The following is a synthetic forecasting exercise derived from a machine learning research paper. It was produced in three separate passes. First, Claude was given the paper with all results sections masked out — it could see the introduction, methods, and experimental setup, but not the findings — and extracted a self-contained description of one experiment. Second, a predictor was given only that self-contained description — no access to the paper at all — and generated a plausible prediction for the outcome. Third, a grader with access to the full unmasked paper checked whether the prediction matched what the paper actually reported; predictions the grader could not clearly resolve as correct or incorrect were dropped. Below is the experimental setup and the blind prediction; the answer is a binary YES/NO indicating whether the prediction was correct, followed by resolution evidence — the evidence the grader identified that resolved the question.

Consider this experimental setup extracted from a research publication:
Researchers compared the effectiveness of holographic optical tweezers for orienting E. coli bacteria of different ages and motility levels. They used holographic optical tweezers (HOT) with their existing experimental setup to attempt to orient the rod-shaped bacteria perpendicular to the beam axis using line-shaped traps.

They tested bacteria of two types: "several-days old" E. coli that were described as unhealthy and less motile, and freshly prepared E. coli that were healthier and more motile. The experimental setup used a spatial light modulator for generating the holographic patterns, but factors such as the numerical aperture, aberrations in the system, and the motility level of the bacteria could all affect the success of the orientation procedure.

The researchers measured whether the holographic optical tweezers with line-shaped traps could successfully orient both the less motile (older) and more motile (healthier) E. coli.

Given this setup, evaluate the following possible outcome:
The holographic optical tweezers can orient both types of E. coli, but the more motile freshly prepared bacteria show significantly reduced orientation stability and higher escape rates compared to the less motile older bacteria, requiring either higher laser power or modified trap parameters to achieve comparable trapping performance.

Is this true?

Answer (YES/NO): NO